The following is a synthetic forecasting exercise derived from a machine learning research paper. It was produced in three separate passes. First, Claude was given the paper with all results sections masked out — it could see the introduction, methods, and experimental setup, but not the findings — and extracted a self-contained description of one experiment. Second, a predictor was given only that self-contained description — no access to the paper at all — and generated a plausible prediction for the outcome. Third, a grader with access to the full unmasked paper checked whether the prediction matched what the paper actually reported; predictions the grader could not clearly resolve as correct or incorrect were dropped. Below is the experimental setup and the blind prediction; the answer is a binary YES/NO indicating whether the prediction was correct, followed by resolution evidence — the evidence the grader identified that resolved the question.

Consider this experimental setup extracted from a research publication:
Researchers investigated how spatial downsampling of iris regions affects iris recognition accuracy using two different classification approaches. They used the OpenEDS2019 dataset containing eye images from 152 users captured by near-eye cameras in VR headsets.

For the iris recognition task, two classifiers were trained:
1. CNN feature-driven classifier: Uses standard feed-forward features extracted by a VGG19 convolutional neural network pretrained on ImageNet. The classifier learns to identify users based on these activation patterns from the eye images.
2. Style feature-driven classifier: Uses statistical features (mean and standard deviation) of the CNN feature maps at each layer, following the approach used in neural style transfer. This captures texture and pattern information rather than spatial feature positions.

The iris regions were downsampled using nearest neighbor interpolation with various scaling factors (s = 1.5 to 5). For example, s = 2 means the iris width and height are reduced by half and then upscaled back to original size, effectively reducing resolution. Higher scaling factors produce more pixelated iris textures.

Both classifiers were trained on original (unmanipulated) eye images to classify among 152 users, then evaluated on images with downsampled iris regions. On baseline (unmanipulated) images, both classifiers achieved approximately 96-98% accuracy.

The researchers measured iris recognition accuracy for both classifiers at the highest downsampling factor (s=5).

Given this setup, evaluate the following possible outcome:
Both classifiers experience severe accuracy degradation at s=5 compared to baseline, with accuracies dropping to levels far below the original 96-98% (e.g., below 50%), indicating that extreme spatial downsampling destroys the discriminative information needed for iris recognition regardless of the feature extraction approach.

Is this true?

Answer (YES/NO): YES